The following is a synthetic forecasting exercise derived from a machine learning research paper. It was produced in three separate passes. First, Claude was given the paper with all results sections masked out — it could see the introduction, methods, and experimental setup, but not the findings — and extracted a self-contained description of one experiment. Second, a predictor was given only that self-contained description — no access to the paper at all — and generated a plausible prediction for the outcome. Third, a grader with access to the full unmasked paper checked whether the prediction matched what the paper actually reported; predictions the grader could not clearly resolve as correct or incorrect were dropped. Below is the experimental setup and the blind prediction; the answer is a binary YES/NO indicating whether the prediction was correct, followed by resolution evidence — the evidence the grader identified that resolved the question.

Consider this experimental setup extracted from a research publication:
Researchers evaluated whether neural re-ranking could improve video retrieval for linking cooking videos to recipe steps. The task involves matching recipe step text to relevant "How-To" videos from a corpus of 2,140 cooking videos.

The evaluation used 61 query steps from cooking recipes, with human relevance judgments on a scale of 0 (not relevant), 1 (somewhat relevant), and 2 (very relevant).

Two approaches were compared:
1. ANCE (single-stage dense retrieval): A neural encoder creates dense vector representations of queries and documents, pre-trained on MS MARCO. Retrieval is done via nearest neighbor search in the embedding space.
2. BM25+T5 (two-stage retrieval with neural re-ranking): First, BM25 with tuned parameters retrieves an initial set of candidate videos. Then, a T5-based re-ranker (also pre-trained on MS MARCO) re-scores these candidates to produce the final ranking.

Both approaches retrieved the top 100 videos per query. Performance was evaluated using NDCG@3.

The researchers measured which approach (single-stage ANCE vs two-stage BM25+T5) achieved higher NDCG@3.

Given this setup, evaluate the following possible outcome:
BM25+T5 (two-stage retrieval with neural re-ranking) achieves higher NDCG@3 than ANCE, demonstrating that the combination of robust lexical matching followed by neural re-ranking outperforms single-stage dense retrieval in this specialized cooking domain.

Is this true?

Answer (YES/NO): NO